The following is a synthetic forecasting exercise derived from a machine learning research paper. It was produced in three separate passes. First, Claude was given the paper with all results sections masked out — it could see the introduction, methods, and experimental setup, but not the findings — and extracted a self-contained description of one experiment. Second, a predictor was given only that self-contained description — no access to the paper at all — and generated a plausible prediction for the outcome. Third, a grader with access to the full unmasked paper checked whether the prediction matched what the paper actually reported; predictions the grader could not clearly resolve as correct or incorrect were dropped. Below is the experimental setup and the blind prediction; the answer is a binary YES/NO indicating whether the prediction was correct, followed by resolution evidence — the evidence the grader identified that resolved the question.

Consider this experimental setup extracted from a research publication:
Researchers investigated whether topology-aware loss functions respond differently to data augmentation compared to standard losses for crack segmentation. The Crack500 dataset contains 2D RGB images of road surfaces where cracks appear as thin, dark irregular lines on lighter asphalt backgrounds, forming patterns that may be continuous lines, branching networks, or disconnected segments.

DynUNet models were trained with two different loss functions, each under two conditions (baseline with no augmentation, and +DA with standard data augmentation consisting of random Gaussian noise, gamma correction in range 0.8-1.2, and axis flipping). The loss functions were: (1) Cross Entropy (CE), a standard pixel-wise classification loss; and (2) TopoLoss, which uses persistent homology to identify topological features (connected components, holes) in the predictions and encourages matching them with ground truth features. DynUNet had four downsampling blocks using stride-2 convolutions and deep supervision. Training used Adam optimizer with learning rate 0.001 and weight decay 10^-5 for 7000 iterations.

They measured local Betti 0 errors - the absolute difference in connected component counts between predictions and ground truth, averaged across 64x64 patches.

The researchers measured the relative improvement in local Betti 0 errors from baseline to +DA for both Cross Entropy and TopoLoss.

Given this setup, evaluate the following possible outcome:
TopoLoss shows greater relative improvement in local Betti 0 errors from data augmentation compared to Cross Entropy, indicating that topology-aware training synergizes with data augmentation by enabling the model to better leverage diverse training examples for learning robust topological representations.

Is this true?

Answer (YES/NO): YES